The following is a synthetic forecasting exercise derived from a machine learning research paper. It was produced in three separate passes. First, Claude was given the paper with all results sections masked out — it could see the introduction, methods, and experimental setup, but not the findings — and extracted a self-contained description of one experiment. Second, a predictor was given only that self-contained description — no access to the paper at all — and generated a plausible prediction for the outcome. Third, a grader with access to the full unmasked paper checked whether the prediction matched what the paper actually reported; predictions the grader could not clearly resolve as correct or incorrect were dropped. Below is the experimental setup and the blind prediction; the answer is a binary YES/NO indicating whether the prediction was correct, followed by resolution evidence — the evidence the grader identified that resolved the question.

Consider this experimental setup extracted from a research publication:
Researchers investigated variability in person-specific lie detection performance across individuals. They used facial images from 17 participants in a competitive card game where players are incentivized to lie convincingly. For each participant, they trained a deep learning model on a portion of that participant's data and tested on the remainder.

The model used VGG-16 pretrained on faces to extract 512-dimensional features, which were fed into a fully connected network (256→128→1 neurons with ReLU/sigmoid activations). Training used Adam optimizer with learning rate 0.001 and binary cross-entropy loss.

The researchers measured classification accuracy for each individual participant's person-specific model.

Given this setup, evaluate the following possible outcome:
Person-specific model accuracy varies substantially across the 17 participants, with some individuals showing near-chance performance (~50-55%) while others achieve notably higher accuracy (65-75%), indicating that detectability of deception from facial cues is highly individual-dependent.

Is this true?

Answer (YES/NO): NO